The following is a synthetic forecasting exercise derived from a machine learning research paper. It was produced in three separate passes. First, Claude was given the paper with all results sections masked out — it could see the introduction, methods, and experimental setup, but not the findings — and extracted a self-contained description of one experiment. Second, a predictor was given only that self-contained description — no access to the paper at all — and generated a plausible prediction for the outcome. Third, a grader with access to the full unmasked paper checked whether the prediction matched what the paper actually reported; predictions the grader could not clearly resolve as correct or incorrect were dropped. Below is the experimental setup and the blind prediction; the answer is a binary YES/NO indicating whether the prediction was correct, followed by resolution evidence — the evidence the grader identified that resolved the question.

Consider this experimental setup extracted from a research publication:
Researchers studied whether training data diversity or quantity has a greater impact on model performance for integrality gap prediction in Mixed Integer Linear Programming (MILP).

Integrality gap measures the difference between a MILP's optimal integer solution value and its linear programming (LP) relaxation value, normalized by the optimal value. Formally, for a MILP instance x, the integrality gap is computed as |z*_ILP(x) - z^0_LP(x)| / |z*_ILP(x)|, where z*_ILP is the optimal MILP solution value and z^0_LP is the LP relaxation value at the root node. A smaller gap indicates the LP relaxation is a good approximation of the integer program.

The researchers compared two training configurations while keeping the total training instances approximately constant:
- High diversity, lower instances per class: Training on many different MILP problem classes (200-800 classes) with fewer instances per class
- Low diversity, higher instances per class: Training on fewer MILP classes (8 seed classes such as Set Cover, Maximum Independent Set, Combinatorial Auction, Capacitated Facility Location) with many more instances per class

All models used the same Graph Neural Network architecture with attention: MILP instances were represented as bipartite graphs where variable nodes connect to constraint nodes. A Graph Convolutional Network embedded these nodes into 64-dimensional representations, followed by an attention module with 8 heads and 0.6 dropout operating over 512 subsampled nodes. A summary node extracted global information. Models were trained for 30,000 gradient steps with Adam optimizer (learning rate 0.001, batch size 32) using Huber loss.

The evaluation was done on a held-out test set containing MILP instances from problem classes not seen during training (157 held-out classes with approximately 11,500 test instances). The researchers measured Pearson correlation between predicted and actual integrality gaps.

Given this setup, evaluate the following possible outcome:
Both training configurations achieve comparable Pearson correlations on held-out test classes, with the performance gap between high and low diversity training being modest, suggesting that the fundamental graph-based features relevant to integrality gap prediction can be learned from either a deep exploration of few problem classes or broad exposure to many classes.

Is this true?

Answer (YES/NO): NO